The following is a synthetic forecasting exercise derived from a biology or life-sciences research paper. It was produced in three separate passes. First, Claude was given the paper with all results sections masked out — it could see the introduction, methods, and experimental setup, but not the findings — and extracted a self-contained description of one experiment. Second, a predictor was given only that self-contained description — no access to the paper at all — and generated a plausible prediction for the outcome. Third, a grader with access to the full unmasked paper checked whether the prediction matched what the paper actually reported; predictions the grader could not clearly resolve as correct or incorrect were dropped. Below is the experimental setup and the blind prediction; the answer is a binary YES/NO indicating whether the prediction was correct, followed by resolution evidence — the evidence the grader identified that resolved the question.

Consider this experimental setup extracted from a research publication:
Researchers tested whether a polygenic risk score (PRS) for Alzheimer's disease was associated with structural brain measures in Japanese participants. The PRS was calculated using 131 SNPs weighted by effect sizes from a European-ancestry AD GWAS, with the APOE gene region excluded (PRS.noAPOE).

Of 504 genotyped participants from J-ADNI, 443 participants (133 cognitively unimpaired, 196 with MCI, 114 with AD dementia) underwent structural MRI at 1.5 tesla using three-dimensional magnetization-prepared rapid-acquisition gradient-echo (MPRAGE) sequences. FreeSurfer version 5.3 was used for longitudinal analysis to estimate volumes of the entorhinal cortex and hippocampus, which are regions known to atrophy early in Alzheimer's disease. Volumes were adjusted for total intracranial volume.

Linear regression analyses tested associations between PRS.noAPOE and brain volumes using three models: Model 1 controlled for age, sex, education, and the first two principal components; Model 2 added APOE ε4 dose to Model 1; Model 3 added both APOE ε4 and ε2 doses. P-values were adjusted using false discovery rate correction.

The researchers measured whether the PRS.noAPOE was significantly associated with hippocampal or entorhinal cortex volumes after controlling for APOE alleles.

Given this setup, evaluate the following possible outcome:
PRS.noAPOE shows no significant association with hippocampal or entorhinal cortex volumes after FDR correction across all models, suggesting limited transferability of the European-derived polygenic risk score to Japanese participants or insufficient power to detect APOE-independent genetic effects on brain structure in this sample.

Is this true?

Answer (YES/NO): YES